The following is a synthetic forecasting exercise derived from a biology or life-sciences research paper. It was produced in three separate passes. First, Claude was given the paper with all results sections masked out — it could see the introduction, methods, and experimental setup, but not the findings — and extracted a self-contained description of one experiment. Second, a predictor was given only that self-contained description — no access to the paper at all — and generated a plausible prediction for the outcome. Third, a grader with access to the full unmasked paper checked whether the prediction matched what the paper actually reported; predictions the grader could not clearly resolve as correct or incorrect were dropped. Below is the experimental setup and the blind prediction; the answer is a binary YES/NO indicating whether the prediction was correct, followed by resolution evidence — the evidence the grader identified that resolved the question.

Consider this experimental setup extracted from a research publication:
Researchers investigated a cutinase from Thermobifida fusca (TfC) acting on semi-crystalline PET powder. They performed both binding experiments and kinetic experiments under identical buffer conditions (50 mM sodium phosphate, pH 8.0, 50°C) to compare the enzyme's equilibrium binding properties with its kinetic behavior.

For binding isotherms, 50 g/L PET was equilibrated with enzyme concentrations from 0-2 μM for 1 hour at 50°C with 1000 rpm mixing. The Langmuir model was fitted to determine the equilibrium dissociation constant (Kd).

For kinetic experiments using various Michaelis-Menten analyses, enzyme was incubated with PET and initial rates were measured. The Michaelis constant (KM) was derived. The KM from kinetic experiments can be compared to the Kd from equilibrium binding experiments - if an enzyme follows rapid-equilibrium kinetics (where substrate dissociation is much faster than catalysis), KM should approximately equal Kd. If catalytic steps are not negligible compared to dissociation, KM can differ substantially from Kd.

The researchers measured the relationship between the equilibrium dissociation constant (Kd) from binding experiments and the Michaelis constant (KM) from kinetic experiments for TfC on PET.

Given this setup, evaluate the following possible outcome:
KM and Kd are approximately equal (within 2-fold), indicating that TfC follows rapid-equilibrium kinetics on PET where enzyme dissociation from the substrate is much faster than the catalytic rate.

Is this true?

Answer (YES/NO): NO